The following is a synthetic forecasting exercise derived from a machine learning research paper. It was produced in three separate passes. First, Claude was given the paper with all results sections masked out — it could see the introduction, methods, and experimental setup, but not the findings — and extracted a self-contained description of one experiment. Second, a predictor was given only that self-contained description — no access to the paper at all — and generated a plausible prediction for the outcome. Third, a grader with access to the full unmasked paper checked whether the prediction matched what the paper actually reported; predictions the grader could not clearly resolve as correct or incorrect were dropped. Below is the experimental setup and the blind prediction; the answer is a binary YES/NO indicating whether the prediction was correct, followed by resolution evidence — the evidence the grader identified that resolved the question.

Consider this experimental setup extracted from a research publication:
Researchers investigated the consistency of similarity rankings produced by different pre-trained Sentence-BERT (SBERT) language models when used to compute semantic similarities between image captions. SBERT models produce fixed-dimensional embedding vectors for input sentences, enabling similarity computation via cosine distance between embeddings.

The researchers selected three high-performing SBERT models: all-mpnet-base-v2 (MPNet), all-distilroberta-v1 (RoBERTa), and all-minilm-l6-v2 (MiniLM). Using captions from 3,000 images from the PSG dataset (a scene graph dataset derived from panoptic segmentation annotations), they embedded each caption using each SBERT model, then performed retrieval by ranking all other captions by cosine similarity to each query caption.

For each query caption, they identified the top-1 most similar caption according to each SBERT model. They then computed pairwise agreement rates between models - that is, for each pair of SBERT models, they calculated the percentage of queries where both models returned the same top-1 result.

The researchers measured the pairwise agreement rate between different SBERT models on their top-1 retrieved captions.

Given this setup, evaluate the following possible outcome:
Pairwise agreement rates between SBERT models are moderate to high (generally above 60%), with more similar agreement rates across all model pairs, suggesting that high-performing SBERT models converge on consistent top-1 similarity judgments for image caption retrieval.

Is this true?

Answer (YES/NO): NO